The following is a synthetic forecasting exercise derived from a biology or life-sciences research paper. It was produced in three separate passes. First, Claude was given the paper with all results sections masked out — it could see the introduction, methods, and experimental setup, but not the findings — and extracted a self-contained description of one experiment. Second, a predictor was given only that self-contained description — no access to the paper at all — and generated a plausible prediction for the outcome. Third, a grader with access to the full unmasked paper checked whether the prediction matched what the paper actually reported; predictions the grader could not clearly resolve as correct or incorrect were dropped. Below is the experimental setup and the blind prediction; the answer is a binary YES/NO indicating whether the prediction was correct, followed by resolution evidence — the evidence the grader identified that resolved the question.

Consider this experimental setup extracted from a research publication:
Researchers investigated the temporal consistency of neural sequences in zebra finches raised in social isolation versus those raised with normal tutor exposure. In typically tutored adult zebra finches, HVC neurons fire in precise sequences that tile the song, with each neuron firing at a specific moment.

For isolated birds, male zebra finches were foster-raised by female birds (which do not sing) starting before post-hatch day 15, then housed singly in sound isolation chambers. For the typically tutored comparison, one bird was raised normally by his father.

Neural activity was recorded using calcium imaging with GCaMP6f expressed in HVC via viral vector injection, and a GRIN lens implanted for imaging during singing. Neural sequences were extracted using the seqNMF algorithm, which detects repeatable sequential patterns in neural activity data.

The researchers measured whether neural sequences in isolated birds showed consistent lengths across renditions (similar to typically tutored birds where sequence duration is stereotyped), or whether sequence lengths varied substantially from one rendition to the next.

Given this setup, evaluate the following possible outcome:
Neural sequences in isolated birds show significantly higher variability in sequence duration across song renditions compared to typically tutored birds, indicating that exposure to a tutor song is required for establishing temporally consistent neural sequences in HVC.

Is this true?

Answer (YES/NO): YES